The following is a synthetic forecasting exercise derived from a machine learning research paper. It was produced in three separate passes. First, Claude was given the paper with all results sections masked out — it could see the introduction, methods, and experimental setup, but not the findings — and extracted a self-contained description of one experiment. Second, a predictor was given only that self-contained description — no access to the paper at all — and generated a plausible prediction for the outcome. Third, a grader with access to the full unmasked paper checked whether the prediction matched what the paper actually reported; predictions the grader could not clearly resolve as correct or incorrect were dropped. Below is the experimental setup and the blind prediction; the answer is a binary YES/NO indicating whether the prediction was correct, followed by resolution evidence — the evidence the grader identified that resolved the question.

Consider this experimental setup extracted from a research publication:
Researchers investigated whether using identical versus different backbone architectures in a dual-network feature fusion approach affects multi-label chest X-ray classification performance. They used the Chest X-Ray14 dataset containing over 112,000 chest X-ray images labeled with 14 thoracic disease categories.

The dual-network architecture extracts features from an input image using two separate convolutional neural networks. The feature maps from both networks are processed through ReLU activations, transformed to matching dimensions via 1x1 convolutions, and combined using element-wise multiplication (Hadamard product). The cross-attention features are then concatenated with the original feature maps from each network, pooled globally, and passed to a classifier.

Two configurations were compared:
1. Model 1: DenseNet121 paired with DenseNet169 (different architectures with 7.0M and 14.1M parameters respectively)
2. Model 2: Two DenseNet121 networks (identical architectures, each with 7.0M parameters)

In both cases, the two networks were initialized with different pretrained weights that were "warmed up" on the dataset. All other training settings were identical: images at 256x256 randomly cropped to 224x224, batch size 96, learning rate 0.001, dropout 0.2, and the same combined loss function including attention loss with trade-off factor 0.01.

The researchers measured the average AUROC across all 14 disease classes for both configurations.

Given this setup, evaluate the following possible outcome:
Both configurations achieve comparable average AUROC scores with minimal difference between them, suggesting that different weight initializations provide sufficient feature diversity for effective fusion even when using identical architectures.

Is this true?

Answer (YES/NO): NO